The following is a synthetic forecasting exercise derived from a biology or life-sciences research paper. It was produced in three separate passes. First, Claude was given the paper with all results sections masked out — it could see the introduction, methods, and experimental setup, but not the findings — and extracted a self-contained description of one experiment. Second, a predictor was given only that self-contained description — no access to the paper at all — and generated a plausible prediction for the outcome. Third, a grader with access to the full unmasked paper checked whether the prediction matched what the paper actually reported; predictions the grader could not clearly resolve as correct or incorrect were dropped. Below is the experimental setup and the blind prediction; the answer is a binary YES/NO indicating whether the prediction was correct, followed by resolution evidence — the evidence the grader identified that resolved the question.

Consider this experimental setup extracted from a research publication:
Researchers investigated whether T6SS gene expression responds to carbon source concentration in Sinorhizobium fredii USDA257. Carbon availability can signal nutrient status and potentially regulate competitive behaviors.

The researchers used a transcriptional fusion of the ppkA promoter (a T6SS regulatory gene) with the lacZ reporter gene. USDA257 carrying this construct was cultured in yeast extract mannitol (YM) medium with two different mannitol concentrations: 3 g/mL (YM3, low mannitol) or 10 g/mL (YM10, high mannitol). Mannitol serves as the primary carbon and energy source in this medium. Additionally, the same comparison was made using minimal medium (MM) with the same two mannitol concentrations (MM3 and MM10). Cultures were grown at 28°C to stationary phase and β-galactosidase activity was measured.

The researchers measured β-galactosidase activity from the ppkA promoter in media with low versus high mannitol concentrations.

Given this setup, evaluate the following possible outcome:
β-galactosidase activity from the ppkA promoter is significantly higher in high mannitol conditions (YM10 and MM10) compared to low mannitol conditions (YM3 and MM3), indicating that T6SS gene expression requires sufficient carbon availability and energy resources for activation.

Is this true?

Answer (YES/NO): NO